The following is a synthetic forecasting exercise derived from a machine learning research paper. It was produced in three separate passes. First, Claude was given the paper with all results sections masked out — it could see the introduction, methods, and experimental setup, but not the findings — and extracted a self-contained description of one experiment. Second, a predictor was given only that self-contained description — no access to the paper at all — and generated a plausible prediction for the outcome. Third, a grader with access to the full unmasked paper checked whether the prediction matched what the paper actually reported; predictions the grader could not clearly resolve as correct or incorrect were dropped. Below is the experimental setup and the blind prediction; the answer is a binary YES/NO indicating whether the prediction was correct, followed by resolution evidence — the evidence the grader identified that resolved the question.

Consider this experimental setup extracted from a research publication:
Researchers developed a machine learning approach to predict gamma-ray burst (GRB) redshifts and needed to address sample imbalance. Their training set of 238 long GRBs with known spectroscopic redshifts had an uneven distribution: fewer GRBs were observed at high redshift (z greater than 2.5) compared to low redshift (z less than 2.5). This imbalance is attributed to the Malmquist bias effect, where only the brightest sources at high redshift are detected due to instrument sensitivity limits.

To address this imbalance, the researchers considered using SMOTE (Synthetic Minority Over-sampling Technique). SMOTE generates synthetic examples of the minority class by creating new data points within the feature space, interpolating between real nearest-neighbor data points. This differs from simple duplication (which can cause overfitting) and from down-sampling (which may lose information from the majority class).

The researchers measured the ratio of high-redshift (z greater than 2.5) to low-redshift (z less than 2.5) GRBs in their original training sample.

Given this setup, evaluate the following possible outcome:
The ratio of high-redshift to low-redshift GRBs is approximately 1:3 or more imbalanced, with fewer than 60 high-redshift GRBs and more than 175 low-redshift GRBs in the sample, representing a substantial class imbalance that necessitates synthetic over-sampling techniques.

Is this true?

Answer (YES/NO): NO